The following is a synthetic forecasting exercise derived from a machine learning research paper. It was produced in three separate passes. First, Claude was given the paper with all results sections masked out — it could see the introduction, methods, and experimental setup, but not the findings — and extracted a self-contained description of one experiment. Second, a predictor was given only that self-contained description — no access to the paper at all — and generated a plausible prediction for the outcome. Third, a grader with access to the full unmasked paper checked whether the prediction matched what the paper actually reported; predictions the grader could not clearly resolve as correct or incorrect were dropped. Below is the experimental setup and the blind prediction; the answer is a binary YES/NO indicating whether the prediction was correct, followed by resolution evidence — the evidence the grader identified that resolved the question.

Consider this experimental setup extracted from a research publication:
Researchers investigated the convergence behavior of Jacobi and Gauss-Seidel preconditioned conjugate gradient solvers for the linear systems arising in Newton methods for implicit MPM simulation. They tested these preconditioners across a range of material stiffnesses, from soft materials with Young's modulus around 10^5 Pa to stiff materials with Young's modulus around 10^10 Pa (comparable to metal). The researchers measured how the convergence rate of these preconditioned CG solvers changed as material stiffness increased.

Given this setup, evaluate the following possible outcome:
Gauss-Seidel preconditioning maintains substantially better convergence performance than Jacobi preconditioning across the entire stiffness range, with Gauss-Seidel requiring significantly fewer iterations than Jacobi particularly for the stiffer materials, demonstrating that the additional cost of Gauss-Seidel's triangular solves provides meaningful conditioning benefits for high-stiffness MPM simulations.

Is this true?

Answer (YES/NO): NO